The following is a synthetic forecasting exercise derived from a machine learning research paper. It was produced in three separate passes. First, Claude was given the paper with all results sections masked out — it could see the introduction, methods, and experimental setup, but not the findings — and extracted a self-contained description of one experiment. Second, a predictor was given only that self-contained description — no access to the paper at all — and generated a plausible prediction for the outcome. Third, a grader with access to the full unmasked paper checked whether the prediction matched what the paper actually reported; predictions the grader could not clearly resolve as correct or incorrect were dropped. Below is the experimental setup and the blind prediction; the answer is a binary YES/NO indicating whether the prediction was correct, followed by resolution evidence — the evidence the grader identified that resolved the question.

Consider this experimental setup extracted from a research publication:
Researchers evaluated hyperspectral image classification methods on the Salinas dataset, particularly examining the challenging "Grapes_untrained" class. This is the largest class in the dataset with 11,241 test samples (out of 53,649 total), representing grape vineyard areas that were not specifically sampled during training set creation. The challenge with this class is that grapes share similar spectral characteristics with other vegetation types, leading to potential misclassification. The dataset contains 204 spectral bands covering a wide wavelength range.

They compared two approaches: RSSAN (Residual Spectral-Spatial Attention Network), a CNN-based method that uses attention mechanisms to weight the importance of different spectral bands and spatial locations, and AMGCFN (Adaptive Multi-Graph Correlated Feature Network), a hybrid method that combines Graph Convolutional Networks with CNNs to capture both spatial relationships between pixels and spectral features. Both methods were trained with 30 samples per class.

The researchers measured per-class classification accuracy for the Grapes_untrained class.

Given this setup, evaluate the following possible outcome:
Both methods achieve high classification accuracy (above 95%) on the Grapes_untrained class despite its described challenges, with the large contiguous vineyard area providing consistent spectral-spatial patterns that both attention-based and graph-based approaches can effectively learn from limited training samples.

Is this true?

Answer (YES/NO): NO